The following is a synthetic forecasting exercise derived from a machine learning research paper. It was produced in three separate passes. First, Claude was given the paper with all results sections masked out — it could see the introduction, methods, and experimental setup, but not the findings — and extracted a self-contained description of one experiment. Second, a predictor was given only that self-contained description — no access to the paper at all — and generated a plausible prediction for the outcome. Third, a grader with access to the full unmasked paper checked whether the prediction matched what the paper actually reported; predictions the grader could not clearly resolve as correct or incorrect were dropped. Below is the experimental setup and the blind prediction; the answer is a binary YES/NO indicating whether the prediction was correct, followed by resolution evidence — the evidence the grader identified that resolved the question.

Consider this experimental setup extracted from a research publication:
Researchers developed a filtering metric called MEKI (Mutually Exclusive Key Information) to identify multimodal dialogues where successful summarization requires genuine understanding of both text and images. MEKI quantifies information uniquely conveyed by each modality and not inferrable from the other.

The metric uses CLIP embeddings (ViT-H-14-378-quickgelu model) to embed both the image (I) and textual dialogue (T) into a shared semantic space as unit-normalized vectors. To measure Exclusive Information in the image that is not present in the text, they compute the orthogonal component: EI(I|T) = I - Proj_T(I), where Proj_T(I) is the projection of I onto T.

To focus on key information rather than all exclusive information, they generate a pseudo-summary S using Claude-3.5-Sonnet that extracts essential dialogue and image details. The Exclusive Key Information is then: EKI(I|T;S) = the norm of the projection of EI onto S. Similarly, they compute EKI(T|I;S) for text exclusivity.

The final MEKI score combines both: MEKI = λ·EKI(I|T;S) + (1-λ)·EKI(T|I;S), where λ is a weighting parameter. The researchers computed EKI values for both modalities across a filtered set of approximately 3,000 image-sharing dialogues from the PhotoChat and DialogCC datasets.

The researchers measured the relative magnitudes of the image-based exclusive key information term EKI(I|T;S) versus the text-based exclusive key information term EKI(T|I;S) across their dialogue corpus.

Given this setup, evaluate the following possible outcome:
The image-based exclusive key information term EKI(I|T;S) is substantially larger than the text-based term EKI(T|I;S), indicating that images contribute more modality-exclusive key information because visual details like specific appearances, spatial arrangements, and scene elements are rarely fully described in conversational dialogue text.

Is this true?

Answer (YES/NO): NO